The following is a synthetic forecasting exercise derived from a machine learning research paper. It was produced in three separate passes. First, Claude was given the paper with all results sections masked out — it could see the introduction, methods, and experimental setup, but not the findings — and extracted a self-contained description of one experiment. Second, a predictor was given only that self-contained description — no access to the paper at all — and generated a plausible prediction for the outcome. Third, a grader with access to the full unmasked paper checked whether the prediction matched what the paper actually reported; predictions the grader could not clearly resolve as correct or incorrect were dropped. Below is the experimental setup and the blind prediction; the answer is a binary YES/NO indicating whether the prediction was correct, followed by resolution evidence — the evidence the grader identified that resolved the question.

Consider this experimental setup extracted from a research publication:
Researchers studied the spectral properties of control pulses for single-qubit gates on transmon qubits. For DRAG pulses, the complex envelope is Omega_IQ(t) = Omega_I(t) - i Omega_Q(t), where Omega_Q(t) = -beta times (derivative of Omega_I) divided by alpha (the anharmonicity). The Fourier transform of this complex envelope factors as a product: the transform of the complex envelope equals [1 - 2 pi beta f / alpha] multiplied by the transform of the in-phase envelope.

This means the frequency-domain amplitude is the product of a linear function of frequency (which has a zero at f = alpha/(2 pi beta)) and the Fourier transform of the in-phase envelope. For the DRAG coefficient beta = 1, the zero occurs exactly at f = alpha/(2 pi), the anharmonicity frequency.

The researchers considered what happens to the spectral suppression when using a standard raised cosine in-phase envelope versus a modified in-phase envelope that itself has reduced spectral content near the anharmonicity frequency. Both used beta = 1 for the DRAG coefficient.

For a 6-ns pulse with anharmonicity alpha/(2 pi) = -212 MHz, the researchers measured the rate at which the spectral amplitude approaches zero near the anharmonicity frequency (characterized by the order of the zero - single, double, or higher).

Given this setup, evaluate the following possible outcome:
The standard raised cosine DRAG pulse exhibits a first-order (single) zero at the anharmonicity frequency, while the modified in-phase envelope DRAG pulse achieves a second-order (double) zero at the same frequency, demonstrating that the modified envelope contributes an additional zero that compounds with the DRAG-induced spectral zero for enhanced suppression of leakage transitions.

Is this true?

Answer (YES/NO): YES